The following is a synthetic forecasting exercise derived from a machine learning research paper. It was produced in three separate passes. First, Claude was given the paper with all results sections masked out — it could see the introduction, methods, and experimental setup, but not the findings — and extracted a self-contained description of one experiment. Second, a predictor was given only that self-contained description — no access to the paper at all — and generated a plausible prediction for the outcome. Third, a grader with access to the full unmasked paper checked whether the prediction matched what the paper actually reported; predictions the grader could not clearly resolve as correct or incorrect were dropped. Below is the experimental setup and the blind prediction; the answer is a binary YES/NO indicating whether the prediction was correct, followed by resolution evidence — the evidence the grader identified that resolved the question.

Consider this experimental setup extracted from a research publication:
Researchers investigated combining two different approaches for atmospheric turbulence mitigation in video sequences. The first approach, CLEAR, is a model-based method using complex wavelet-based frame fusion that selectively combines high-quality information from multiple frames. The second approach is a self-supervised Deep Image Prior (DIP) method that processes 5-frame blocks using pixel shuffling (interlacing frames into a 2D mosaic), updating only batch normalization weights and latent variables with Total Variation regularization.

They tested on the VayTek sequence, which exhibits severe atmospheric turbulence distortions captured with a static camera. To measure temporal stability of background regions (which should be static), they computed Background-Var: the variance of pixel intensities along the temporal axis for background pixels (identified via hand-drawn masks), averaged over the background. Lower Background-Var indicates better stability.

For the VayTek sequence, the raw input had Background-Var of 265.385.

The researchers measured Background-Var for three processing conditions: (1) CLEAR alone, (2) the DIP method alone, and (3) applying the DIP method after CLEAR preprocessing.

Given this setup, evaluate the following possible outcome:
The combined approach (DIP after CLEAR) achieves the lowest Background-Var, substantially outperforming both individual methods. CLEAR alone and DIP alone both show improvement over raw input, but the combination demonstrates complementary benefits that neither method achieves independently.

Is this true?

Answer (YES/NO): YES